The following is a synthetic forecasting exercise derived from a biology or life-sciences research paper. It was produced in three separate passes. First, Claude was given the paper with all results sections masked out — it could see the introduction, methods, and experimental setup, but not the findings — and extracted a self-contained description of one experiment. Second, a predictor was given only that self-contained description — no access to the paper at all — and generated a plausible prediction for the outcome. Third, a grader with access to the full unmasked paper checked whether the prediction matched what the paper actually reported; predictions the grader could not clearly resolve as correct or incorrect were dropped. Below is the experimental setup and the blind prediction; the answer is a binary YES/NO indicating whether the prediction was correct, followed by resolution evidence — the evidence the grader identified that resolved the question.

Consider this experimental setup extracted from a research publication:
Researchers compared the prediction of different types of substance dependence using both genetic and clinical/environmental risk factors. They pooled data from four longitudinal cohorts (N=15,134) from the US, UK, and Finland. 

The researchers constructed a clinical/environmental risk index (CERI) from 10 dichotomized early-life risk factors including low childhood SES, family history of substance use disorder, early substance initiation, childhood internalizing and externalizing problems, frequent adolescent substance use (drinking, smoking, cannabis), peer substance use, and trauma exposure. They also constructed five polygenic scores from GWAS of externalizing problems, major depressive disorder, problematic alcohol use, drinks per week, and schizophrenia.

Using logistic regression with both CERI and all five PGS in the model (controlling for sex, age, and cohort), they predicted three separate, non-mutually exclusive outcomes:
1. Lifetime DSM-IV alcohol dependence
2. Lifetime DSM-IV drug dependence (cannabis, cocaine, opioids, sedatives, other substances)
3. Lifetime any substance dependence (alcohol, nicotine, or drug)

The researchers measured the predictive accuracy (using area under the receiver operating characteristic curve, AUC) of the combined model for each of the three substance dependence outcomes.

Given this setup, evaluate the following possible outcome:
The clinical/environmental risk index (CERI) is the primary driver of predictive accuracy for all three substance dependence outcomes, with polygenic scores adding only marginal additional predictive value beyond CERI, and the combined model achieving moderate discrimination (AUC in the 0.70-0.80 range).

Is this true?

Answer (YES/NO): NO